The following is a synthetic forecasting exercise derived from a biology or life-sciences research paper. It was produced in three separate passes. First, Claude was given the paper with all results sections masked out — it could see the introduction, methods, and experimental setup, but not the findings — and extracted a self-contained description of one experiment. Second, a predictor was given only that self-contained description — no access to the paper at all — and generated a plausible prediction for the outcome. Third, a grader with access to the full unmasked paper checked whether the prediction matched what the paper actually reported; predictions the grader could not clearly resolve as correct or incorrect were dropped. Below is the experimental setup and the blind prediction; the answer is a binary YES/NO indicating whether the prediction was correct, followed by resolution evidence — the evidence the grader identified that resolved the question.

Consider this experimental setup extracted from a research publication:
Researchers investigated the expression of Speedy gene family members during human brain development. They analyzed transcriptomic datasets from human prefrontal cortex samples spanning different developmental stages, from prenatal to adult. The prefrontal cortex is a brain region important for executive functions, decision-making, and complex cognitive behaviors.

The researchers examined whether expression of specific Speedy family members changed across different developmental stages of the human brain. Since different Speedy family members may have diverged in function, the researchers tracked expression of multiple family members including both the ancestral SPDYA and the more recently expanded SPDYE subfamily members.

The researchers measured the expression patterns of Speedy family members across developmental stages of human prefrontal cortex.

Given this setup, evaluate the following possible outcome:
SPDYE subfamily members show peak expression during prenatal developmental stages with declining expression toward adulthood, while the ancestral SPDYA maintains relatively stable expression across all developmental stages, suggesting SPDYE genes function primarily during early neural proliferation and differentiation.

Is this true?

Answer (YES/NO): NO